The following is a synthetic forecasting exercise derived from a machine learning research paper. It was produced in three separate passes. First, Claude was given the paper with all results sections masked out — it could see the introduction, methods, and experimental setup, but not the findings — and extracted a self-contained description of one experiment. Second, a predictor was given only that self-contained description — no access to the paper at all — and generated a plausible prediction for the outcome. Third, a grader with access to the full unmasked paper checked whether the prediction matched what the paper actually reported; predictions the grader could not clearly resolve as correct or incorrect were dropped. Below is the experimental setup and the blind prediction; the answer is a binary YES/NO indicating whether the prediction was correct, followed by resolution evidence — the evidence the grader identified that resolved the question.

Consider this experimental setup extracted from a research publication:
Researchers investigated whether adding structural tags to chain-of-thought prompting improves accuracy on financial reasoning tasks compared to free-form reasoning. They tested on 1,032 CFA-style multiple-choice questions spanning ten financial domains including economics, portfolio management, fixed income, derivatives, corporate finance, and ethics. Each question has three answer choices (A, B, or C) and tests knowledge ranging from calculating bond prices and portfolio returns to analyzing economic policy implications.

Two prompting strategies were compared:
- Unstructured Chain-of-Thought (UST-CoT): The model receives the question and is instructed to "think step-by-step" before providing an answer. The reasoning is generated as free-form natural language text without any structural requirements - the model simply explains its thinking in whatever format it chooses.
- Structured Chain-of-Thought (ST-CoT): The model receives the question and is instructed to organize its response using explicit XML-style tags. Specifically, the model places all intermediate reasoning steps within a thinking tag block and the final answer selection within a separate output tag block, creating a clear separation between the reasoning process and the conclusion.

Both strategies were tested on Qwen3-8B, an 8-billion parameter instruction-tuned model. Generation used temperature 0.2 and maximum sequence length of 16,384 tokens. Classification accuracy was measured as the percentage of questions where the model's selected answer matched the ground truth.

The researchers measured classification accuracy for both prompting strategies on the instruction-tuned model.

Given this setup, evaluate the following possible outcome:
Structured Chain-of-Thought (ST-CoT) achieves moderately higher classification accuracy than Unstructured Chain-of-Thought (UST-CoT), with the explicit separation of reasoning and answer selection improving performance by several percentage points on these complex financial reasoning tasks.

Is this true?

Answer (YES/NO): NO